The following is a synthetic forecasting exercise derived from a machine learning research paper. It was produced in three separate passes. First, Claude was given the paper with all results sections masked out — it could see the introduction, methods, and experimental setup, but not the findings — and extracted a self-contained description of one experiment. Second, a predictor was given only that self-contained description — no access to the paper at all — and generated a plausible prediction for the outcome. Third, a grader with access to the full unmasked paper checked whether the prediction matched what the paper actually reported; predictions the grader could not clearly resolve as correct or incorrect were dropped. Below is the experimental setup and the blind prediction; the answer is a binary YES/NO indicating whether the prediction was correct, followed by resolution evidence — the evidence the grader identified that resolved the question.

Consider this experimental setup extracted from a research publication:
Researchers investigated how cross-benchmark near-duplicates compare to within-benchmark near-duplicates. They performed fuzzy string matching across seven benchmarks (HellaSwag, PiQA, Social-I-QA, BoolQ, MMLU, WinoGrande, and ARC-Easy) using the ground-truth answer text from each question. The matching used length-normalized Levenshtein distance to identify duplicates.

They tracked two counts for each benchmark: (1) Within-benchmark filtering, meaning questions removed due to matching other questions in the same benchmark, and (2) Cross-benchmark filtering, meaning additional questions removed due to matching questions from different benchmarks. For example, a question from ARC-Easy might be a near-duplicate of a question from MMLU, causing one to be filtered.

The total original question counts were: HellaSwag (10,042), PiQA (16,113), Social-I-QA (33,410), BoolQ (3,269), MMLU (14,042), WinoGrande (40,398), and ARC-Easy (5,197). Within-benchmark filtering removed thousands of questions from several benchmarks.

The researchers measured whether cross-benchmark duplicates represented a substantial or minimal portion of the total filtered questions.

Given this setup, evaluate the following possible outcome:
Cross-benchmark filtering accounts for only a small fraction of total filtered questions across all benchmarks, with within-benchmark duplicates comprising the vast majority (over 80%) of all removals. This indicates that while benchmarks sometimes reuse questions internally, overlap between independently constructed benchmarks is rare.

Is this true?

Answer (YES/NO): YES